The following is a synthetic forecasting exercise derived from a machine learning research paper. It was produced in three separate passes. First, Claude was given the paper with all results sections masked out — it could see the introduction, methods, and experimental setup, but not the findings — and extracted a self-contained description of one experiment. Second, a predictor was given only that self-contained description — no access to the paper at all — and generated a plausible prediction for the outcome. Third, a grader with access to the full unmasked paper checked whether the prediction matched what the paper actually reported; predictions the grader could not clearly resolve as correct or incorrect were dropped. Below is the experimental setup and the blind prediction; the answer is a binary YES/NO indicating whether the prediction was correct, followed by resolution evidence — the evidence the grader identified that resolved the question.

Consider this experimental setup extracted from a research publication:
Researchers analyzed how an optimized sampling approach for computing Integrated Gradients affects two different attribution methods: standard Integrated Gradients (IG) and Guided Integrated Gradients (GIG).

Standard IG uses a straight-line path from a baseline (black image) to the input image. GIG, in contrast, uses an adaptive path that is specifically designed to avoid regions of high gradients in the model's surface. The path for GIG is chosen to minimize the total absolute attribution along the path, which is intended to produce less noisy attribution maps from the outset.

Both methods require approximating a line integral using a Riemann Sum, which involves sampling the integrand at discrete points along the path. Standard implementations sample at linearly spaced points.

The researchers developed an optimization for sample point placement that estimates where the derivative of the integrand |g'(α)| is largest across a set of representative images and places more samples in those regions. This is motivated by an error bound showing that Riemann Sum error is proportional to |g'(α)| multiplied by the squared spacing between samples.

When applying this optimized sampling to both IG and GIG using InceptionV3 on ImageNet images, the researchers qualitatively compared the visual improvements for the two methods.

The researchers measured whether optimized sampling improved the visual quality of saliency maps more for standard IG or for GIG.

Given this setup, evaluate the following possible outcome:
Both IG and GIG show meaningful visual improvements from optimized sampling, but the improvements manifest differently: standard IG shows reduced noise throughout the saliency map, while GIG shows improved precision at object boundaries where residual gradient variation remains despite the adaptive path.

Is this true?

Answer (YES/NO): NO